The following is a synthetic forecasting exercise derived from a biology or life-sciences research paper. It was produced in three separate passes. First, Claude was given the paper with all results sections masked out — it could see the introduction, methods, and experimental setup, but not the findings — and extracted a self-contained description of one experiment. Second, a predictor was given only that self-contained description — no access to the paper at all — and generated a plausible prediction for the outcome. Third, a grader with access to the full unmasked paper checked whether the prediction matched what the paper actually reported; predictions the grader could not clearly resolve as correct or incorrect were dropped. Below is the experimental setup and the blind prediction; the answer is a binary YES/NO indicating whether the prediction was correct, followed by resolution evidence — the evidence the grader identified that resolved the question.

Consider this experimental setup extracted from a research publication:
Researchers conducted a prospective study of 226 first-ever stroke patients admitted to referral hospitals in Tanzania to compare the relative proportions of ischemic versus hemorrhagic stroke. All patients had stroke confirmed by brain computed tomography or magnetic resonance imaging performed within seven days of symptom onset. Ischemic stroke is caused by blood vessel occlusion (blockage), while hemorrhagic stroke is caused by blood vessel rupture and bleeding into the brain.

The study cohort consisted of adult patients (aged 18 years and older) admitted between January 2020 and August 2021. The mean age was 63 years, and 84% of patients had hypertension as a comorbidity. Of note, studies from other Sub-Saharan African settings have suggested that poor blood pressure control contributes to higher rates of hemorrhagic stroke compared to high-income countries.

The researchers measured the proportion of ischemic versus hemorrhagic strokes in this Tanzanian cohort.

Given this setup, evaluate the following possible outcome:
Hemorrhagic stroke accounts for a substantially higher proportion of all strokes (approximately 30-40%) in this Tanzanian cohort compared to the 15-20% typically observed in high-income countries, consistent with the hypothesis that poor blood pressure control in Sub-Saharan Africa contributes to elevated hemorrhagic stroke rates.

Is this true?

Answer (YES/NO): YES